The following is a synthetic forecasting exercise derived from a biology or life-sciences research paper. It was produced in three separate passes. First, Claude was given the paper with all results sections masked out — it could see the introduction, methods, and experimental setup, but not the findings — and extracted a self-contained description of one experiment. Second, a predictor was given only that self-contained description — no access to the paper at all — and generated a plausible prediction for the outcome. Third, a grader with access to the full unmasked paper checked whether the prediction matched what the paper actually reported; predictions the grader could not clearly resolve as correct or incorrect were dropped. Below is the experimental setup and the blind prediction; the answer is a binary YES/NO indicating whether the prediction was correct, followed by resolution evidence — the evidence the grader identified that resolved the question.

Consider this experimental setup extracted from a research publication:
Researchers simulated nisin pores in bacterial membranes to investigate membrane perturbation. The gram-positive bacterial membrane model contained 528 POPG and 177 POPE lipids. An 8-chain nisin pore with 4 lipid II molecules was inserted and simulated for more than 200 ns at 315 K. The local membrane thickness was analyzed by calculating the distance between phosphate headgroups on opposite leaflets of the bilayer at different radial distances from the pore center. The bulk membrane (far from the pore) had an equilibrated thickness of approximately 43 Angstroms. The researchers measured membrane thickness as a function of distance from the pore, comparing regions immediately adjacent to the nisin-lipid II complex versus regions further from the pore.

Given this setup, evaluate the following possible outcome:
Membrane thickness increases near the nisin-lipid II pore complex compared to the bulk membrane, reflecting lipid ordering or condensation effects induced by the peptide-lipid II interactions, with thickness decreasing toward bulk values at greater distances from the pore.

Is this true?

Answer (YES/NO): NO